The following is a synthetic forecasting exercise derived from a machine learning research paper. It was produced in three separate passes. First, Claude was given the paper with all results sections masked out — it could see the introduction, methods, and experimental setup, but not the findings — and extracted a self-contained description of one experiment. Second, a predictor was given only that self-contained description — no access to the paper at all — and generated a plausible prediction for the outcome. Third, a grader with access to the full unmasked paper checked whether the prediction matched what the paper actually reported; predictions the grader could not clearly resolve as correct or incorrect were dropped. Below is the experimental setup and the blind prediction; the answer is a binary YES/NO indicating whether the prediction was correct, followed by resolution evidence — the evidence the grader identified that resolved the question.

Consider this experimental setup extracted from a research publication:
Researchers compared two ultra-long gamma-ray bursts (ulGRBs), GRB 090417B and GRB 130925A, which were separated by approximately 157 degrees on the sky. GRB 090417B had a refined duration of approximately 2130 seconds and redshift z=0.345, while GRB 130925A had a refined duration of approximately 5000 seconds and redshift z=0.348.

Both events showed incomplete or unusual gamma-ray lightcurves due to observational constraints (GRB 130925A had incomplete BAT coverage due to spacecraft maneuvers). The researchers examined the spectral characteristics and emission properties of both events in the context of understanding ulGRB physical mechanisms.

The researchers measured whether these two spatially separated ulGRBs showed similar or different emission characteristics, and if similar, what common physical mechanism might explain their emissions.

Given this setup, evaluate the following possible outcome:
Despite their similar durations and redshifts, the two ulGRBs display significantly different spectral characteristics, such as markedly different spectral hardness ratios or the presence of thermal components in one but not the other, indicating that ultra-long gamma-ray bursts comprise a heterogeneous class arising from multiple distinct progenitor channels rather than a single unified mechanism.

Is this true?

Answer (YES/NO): NO